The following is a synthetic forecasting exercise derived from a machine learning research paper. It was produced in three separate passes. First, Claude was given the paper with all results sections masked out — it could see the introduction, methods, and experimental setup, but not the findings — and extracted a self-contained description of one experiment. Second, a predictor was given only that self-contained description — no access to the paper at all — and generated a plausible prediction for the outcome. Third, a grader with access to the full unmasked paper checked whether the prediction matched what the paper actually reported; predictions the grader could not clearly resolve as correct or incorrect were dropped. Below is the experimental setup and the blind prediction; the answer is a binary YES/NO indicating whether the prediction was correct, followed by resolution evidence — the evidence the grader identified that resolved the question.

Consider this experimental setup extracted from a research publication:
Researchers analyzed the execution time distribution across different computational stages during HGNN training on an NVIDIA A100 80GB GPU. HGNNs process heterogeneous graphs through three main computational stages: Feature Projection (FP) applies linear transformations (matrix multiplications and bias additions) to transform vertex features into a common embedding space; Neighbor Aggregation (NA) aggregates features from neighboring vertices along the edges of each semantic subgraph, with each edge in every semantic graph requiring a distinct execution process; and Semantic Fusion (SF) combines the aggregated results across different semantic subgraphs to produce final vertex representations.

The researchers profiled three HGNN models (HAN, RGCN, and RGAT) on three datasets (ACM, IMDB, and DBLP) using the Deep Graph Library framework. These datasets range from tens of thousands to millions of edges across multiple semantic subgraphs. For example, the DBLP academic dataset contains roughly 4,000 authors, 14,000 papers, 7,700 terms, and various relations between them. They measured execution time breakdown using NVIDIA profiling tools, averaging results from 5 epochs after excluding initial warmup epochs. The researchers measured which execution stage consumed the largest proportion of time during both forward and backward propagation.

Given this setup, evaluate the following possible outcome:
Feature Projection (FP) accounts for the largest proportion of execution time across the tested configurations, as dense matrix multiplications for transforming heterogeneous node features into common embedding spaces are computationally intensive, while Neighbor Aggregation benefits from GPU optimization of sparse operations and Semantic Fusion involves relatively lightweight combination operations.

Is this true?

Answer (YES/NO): NO